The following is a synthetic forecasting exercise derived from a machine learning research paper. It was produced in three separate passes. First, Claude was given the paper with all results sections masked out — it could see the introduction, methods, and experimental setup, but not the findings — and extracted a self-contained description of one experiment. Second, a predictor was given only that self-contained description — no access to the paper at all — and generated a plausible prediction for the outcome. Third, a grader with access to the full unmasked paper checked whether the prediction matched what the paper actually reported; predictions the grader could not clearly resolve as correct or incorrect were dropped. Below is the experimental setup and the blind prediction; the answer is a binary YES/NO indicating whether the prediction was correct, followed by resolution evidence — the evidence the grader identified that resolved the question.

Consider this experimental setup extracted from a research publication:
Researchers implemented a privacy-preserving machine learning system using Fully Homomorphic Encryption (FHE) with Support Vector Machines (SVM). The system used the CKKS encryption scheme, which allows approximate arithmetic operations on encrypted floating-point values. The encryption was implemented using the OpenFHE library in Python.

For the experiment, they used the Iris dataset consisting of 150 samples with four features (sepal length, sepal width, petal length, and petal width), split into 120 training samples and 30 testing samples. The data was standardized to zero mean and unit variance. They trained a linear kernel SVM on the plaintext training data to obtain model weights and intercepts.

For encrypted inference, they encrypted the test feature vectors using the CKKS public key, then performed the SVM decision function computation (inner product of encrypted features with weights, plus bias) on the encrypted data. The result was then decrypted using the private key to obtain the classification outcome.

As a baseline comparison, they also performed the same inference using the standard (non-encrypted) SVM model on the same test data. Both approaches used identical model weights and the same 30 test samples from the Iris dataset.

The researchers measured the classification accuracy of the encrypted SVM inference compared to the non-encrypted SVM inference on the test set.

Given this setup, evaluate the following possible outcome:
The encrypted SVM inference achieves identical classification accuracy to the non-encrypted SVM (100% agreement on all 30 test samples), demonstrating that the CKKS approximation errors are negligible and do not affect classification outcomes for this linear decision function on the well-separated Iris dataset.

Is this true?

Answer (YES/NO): YES